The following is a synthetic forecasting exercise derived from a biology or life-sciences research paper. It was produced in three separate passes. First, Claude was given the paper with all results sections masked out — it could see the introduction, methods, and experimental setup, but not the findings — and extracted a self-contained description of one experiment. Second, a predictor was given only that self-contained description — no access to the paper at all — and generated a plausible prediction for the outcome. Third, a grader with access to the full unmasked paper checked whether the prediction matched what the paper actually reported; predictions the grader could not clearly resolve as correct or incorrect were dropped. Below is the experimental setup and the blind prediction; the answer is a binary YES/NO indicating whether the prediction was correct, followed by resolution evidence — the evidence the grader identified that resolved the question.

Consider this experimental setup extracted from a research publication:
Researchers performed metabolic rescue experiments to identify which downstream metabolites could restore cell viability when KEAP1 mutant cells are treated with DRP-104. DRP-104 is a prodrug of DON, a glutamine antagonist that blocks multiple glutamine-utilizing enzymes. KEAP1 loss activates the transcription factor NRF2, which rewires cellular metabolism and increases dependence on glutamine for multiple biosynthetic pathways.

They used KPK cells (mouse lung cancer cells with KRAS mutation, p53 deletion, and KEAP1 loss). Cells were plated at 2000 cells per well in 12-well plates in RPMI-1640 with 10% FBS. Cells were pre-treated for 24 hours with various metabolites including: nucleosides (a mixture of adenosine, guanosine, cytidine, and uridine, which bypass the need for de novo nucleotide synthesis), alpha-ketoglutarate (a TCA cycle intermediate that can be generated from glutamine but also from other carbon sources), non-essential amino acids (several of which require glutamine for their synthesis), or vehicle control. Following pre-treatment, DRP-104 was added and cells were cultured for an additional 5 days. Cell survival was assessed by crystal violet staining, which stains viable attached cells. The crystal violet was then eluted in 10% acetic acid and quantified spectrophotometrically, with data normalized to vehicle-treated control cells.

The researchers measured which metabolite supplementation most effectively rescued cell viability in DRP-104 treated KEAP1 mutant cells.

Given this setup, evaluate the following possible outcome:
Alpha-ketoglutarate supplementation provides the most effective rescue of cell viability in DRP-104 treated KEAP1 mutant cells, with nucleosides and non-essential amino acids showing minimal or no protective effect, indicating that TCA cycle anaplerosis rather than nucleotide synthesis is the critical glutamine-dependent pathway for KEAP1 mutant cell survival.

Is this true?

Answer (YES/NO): NO